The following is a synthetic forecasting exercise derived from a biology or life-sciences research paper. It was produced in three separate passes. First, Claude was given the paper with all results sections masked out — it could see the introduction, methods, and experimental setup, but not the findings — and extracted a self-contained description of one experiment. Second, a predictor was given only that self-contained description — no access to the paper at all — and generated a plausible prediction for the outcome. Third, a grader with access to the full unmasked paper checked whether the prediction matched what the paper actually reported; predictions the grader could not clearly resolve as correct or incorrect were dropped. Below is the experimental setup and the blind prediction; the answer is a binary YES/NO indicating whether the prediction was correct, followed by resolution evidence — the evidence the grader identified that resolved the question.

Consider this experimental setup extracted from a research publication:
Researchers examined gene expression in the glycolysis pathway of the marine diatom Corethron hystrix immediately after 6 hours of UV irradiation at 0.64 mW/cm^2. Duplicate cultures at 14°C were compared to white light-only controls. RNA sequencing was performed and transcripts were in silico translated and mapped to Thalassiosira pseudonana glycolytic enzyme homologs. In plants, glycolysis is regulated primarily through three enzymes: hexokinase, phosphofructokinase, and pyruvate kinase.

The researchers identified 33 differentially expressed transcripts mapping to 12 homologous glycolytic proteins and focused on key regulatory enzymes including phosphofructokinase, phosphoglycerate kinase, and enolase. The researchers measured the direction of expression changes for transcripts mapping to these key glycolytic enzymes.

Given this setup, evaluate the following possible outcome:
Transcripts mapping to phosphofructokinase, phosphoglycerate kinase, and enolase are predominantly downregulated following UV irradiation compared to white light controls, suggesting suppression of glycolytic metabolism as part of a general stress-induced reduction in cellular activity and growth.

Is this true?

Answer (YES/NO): YES